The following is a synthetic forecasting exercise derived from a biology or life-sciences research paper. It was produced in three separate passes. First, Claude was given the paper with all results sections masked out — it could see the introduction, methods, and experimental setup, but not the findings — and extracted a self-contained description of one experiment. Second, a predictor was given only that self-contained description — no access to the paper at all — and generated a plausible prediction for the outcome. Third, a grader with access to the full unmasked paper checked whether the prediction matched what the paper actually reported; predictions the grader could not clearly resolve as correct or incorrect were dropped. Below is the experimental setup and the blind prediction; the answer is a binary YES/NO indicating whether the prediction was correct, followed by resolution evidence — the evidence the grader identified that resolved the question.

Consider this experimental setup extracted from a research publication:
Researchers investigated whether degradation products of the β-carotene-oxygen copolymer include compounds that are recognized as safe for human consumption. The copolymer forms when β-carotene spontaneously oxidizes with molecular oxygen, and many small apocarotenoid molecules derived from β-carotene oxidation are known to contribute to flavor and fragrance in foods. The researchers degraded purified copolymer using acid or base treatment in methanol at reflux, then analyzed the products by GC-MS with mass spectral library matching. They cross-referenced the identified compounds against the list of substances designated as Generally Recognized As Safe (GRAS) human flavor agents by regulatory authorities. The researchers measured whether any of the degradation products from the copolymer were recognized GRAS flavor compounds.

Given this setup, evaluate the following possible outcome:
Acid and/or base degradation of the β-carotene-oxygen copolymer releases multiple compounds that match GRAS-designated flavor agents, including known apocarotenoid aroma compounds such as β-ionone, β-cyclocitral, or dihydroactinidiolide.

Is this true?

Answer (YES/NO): YES